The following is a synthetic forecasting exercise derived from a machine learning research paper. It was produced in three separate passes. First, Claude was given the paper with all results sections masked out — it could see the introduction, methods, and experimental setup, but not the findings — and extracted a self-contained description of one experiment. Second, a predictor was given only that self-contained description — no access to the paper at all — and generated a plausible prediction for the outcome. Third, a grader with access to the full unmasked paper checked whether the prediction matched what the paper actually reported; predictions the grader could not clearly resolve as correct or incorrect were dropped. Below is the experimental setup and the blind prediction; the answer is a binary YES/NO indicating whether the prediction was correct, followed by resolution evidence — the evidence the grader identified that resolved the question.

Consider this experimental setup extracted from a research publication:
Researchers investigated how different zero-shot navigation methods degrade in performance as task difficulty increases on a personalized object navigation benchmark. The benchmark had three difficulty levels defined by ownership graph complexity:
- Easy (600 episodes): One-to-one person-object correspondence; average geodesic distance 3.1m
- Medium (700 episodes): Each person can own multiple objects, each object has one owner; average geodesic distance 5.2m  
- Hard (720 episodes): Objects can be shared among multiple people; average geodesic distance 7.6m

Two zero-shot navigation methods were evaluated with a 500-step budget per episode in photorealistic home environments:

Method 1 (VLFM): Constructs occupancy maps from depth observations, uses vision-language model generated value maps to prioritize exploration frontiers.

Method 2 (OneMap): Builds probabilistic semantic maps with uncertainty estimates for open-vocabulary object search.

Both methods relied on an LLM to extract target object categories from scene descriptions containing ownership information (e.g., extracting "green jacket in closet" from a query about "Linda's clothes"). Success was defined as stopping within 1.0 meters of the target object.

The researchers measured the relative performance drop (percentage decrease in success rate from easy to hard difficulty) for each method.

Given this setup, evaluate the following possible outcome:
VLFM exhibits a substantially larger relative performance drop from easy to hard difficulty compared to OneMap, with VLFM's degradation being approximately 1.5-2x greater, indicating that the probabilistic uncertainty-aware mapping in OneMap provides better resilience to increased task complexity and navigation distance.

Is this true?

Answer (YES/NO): NO